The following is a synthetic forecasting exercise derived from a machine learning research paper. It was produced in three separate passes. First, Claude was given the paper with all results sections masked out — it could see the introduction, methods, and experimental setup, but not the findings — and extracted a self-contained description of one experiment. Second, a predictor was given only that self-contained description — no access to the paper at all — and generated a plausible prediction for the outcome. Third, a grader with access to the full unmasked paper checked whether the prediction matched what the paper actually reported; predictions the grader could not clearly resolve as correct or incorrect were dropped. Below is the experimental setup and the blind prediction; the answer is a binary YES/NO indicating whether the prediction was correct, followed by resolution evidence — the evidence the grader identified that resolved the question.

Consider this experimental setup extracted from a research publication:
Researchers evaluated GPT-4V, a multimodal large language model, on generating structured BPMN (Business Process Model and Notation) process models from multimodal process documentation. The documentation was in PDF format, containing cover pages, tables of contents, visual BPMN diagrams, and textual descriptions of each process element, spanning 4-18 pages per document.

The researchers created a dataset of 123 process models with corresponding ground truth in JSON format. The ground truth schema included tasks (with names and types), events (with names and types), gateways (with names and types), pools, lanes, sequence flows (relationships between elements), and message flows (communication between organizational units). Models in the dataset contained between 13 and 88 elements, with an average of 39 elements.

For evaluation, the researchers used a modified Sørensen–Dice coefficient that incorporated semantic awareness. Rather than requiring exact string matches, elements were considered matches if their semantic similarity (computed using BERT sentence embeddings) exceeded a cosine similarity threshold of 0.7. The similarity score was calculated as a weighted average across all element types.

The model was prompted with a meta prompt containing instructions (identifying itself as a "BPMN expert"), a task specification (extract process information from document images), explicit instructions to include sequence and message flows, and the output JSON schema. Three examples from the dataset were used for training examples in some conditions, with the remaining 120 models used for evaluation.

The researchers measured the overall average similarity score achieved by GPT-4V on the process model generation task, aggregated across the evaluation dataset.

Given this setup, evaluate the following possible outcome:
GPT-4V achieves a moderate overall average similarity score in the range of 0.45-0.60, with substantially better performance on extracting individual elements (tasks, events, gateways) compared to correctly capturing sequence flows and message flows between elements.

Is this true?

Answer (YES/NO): NO